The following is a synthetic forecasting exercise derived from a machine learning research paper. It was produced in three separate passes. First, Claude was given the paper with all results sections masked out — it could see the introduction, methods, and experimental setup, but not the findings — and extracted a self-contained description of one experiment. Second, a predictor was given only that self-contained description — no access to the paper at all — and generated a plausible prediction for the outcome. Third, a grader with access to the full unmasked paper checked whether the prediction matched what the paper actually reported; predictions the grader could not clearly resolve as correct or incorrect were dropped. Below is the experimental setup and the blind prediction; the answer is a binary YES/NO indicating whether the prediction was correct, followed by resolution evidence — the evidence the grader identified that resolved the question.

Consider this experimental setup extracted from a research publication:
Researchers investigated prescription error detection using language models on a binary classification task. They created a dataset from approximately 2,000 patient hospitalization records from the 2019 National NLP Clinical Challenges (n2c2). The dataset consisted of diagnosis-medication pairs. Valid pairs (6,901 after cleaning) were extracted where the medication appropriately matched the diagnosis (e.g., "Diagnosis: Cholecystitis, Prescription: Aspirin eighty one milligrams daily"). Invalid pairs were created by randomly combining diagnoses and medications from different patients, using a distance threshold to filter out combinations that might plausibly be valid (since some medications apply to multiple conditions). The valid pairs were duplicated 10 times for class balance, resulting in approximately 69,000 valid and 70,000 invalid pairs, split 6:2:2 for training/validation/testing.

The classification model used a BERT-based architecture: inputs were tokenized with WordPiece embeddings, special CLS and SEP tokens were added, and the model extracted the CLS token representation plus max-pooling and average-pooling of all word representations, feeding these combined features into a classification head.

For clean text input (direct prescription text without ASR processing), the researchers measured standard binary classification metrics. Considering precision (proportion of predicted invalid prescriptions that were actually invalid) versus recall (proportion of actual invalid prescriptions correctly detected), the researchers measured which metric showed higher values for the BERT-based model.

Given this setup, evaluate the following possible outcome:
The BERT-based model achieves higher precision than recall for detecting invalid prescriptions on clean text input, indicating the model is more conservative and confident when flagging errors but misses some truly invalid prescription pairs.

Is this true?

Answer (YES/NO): YES